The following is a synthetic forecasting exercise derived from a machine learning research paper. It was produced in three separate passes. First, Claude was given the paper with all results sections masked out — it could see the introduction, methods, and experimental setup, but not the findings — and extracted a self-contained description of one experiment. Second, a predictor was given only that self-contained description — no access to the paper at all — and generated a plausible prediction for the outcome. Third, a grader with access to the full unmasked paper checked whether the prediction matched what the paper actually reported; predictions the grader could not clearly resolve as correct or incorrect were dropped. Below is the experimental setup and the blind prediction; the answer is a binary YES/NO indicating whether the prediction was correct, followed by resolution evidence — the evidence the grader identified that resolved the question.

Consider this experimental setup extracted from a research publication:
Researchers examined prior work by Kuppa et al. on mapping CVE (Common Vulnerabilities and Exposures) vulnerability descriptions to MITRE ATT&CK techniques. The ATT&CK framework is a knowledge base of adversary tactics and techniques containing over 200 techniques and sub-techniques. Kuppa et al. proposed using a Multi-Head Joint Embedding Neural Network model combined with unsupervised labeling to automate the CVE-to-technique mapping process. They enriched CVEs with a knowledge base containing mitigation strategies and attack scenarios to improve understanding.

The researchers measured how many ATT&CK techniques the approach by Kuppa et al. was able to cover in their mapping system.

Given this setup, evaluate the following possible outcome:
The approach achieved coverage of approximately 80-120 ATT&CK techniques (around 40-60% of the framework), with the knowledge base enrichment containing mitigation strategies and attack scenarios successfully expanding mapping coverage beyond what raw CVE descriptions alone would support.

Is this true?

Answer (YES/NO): NO